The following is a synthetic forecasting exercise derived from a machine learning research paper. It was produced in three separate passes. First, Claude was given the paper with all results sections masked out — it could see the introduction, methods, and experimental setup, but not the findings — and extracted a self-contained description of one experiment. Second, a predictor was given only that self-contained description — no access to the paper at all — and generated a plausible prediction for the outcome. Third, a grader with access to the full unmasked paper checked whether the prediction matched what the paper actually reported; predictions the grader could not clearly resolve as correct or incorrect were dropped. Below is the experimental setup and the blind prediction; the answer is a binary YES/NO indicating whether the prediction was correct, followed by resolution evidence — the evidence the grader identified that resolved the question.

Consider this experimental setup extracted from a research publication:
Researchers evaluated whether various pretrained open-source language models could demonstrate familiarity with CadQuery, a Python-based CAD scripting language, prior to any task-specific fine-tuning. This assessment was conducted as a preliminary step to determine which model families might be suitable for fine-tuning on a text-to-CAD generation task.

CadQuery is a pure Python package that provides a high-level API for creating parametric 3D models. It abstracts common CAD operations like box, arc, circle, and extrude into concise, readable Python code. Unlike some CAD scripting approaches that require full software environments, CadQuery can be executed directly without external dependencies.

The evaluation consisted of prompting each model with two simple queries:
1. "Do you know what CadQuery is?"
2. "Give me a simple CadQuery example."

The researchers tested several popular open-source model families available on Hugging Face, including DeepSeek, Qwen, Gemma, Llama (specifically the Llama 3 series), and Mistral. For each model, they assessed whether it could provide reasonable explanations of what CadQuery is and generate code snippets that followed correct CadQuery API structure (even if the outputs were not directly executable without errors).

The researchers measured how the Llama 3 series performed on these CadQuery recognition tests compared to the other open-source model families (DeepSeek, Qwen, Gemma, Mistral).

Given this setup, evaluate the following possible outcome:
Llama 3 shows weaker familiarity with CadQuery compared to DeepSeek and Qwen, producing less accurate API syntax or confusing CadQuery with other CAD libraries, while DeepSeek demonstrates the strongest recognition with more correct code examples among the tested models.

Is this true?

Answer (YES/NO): NO